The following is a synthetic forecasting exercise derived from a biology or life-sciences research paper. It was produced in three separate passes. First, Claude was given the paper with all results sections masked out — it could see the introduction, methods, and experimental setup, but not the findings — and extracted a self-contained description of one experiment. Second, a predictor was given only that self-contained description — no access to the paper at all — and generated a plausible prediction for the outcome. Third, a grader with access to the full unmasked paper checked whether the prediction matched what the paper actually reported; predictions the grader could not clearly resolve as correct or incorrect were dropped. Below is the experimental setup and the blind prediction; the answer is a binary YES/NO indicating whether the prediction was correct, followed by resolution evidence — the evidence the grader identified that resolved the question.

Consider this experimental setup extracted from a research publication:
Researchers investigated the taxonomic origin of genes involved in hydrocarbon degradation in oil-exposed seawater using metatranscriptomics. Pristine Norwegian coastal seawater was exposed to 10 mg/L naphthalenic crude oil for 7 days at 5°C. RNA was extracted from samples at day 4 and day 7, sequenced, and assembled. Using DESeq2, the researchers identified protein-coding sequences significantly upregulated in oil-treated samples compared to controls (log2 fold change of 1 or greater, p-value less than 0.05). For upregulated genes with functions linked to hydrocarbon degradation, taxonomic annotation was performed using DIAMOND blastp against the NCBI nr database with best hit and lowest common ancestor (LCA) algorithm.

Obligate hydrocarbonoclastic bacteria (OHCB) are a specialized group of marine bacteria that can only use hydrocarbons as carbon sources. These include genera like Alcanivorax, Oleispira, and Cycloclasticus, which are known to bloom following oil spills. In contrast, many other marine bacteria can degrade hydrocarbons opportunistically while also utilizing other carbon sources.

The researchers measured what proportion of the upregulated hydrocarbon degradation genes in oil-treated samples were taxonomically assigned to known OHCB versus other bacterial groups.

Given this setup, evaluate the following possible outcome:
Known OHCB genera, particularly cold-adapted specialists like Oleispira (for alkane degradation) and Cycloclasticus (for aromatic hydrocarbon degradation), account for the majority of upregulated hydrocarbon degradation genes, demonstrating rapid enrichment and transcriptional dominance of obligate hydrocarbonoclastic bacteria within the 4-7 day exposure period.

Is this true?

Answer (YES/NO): NO